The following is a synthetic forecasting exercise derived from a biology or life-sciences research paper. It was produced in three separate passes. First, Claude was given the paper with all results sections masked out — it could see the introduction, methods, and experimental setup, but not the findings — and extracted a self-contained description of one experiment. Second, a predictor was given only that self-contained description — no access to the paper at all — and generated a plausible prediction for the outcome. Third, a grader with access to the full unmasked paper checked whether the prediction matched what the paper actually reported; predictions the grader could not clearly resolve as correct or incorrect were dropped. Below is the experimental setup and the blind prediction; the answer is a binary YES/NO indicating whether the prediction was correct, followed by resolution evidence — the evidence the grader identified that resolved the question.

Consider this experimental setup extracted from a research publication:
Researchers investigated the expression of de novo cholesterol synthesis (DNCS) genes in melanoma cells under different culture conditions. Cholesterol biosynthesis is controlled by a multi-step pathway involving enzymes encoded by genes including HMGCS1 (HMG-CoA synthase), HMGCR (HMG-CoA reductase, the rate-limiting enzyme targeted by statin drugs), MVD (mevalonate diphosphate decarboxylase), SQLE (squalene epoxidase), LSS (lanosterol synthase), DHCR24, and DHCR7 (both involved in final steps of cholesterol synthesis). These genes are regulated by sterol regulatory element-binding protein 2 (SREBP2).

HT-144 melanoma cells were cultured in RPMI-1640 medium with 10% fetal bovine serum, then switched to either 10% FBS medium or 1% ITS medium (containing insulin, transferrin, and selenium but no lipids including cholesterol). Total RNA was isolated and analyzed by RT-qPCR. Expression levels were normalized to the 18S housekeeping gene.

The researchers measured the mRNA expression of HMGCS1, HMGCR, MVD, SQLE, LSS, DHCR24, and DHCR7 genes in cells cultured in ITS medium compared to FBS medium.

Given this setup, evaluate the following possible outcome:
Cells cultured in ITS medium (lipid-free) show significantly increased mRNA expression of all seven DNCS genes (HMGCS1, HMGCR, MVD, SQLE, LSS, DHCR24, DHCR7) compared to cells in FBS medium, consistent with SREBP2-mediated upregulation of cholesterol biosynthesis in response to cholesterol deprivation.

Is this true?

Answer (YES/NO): NO